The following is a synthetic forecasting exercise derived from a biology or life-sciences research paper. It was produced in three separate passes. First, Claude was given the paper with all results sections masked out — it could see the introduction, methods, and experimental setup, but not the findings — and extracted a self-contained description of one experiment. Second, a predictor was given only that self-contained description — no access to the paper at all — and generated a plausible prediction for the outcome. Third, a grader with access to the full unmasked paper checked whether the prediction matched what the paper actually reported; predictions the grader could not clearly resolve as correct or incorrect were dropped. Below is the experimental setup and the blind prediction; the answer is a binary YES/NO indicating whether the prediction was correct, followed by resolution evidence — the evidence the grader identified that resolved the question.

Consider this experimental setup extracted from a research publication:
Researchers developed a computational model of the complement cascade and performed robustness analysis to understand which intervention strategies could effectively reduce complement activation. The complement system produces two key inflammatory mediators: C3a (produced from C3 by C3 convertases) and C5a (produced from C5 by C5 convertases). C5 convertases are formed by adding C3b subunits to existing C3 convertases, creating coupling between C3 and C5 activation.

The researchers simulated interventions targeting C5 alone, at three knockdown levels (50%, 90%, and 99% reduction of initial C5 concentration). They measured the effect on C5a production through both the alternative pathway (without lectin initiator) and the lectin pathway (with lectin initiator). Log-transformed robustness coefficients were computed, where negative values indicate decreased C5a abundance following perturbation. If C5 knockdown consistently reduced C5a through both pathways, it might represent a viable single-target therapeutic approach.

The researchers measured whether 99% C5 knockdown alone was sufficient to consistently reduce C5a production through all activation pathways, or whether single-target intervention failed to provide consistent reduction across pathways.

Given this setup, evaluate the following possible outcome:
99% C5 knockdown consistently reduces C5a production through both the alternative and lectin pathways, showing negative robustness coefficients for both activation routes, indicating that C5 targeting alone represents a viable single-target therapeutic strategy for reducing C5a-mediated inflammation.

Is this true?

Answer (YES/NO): NO